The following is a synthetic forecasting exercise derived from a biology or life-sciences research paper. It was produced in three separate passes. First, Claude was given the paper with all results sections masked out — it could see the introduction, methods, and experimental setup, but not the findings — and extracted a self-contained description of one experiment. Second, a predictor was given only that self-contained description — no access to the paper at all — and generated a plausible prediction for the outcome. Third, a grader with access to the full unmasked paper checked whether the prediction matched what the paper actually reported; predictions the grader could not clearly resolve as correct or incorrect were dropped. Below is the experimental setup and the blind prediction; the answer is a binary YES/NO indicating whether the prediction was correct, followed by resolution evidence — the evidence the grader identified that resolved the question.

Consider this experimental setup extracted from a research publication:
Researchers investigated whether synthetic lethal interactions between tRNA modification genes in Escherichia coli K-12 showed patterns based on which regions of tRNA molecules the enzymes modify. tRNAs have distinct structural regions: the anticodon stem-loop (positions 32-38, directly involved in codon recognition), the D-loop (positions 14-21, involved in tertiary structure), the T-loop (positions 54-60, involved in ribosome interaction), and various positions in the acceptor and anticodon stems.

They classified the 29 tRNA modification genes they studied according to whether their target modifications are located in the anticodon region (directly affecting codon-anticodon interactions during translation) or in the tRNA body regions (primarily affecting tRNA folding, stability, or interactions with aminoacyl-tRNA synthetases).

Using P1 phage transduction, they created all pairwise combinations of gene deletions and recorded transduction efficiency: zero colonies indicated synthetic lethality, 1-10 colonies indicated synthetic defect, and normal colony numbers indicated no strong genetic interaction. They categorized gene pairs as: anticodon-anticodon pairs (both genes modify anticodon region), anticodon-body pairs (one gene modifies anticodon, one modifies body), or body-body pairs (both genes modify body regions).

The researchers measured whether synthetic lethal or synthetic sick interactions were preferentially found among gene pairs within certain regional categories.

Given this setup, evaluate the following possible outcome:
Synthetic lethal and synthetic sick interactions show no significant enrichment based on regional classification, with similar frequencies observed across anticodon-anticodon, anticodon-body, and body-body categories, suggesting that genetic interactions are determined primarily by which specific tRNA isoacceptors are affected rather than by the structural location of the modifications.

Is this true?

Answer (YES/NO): NO